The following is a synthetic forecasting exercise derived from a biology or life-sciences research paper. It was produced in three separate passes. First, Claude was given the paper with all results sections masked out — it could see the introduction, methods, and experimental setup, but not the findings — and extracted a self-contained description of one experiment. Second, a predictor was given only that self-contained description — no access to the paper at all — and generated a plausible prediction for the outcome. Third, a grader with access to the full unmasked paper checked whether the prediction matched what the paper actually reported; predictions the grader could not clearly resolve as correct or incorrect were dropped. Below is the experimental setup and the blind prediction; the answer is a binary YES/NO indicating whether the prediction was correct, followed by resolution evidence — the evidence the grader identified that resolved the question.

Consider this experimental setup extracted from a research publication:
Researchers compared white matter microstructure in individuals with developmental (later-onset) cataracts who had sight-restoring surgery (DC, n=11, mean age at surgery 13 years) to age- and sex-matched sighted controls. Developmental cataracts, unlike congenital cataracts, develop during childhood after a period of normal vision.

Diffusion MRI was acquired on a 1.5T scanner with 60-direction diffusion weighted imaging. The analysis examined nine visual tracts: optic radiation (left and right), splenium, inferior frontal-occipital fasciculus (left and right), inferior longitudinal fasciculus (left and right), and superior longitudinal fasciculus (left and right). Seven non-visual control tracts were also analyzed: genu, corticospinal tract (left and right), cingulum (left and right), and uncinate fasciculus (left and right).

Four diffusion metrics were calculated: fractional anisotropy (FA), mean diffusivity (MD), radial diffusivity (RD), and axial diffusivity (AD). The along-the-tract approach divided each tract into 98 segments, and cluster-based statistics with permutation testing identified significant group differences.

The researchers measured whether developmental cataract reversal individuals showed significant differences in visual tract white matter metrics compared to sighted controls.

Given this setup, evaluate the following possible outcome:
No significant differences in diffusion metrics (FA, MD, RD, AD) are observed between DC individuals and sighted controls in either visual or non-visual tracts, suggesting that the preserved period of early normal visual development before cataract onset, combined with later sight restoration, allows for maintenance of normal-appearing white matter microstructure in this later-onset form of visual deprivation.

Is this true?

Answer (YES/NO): NO